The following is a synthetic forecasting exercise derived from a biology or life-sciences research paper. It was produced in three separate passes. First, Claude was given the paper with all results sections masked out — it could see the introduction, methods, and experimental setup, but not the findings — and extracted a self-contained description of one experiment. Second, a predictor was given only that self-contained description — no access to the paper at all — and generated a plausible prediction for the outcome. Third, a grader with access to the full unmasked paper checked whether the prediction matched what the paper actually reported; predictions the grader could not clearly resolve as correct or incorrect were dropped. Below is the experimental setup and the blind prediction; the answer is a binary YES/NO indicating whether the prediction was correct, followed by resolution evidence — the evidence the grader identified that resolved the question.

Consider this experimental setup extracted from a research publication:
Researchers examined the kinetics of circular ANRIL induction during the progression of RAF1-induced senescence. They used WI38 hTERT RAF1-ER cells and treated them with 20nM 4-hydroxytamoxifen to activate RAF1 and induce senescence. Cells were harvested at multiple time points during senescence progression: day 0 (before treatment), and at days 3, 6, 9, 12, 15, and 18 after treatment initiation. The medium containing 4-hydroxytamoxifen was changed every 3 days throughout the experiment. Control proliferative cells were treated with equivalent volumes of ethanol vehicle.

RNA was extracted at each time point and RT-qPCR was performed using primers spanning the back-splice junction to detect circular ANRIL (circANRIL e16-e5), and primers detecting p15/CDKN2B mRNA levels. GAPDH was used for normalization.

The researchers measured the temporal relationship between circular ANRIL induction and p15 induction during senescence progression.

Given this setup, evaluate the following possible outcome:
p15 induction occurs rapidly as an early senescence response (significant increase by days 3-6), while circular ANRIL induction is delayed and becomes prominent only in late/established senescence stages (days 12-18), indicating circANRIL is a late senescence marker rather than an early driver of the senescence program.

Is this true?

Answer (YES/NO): NO